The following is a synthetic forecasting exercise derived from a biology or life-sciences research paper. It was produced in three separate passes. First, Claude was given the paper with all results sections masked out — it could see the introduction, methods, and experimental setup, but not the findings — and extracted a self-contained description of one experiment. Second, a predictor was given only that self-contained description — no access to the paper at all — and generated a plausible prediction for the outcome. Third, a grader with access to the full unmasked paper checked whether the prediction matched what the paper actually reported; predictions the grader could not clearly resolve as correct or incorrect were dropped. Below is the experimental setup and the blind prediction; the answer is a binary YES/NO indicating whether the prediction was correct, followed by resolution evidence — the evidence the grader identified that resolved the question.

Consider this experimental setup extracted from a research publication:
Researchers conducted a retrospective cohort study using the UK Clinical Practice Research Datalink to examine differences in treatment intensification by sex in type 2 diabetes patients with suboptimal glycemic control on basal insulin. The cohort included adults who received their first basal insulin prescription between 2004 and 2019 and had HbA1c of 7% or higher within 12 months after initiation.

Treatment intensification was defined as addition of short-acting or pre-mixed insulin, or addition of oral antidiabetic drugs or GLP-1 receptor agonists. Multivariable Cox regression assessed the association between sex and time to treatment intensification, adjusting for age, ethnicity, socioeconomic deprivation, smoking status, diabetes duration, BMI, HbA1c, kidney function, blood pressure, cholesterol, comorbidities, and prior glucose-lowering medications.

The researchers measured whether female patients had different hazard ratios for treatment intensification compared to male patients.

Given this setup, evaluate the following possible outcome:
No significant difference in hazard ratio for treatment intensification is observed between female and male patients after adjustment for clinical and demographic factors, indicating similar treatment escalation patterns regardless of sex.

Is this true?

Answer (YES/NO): NO